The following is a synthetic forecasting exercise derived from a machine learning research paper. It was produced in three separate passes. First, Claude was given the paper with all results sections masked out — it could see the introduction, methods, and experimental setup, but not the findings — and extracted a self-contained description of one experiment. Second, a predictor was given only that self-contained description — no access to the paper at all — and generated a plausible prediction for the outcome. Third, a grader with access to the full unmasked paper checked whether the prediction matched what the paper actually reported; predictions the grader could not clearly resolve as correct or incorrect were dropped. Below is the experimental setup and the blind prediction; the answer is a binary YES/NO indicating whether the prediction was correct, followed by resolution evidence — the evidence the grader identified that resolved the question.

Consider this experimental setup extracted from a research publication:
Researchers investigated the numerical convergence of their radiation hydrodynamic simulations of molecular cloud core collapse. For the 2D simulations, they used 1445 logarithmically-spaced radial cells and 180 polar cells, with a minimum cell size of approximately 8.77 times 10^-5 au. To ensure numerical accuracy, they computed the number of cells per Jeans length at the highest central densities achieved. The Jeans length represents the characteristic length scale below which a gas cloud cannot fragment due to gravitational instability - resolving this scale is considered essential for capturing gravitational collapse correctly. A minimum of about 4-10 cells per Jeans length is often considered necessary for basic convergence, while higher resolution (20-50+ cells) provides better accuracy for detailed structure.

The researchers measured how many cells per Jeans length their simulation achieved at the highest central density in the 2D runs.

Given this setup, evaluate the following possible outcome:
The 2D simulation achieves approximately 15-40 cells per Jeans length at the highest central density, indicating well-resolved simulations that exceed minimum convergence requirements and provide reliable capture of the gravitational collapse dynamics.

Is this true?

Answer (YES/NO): NO